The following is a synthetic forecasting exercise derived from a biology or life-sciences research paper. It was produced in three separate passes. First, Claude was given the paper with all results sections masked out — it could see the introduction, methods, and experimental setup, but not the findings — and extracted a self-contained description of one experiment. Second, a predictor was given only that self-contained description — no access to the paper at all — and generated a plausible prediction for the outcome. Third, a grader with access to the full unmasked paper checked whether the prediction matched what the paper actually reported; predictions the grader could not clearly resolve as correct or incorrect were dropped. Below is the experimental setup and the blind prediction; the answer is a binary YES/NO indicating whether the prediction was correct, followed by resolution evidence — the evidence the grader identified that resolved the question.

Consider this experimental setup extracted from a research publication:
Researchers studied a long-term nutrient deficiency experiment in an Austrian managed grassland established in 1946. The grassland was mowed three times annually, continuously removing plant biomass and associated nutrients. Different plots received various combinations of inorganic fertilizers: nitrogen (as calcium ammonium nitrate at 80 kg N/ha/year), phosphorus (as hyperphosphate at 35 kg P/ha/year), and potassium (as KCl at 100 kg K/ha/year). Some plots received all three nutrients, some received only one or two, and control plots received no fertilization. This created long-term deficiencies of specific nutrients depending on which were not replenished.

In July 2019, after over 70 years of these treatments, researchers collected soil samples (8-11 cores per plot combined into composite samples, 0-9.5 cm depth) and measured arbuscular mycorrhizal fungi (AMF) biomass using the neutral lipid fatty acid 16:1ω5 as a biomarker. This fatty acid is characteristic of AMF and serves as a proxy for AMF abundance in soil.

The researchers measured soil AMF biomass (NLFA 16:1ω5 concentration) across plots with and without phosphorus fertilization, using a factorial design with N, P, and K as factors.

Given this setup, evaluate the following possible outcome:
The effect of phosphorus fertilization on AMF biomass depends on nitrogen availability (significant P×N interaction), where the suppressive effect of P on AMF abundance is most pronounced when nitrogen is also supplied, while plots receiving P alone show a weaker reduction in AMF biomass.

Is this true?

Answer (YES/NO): NO